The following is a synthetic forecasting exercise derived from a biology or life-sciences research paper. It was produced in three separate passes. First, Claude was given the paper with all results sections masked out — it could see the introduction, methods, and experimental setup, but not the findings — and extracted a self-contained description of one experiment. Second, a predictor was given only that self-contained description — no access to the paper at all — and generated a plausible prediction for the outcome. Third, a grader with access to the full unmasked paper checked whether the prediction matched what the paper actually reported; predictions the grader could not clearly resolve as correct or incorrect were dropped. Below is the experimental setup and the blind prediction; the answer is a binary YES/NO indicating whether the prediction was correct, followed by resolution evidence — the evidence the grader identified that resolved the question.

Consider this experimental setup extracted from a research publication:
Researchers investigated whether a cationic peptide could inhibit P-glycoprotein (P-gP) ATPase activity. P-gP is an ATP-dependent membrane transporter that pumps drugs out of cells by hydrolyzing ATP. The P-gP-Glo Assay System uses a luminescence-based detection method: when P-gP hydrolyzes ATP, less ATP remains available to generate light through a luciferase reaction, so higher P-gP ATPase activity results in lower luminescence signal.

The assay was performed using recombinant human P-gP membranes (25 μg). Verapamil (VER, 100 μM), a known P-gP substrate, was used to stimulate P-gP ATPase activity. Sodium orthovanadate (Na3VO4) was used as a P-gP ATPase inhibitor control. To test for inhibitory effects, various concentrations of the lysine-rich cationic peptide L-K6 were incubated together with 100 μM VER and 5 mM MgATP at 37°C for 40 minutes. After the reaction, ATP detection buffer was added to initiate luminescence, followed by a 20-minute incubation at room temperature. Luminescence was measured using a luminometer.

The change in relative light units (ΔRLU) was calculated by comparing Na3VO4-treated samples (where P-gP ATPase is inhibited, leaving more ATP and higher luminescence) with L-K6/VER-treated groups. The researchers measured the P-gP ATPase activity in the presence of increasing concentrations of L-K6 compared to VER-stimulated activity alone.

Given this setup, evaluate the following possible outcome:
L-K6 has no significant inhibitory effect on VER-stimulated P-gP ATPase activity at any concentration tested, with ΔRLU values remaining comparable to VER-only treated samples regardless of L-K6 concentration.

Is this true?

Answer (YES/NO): NO